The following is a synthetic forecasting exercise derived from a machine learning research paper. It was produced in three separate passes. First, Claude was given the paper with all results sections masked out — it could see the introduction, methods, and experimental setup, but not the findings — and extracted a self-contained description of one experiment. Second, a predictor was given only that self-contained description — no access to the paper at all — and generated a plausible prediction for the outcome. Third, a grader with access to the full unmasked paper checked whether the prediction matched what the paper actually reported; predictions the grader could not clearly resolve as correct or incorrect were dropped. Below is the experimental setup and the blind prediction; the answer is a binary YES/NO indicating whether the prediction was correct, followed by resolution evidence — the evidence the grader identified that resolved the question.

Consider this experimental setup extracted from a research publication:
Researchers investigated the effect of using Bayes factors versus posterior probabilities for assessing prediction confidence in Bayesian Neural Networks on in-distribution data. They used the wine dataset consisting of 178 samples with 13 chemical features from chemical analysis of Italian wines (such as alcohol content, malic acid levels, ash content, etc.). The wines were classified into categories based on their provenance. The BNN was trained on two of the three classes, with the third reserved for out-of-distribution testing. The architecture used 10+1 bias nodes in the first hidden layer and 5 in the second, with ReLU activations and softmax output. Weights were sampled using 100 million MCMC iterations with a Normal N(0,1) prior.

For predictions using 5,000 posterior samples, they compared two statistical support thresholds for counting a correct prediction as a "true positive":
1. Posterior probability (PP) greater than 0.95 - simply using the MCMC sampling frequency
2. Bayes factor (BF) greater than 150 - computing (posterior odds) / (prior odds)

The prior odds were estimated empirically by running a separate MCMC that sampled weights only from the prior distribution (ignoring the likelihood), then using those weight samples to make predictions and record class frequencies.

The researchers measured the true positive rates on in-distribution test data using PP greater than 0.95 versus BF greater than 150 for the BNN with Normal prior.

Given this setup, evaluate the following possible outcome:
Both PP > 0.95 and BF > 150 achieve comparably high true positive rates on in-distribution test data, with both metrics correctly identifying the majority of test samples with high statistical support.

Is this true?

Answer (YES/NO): NO